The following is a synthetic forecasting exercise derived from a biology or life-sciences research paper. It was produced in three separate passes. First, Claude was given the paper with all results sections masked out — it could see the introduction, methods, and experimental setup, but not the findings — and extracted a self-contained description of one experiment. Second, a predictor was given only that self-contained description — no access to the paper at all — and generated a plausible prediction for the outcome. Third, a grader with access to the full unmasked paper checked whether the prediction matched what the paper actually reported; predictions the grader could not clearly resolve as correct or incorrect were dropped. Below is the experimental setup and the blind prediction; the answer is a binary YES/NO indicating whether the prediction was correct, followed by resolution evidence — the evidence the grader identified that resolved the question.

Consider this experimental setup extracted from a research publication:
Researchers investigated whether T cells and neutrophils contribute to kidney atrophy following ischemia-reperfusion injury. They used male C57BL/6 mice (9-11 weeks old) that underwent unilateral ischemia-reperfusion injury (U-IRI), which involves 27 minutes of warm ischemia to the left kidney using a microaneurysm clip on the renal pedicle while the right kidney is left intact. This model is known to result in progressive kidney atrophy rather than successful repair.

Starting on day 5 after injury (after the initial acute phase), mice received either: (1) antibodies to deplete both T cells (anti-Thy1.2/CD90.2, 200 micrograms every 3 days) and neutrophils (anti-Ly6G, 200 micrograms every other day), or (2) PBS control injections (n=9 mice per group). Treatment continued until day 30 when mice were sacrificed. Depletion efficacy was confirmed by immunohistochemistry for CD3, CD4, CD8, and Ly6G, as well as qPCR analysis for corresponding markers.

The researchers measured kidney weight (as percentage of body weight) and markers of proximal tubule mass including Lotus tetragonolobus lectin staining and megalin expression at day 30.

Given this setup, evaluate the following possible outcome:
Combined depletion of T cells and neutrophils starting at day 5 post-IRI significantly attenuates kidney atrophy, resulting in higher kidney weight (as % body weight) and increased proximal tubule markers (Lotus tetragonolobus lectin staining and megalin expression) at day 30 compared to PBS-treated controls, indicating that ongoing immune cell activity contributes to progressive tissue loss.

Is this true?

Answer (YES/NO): YES